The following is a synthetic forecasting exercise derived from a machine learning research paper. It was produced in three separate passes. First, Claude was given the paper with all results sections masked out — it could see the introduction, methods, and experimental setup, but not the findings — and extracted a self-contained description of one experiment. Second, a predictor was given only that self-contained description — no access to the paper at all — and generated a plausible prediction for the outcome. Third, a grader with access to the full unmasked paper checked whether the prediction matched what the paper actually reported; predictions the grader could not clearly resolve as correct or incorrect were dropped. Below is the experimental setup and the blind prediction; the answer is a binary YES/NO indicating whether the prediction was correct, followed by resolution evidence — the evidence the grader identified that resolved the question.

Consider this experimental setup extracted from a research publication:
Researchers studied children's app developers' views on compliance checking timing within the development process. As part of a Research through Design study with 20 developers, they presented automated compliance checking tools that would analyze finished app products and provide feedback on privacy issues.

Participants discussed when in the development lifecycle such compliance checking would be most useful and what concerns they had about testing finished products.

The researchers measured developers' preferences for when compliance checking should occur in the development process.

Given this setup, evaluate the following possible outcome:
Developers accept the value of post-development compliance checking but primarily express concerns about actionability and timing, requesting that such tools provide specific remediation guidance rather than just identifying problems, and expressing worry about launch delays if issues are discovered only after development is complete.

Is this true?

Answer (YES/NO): NO